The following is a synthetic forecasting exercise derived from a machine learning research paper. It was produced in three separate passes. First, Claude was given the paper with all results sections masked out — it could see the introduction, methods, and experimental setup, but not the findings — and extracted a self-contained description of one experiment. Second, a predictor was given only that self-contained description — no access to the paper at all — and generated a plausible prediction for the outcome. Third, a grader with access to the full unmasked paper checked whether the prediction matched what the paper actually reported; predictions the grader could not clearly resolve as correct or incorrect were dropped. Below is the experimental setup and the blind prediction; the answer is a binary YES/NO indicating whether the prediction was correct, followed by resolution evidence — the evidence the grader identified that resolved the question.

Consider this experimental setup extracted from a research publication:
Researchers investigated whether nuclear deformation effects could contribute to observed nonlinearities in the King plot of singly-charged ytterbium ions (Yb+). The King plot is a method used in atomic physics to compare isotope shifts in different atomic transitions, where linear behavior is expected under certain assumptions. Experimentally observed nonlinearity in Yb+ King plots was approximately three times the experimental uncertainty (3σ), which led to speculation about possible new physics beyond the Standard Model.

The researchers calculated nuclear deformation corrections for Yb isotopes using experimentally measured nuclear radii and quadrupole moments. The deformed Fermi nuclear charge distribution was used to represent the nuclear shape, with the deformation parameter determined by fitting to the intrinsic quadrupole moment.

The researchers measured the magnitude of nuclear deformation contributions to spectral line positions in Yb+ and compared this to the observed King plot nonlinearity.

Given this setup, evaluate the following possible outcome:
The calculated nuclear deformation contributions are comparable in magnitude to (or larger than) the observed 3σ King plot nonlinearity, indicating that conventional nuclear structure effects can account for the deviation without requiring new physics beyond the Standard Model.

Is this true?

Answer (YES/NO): NO